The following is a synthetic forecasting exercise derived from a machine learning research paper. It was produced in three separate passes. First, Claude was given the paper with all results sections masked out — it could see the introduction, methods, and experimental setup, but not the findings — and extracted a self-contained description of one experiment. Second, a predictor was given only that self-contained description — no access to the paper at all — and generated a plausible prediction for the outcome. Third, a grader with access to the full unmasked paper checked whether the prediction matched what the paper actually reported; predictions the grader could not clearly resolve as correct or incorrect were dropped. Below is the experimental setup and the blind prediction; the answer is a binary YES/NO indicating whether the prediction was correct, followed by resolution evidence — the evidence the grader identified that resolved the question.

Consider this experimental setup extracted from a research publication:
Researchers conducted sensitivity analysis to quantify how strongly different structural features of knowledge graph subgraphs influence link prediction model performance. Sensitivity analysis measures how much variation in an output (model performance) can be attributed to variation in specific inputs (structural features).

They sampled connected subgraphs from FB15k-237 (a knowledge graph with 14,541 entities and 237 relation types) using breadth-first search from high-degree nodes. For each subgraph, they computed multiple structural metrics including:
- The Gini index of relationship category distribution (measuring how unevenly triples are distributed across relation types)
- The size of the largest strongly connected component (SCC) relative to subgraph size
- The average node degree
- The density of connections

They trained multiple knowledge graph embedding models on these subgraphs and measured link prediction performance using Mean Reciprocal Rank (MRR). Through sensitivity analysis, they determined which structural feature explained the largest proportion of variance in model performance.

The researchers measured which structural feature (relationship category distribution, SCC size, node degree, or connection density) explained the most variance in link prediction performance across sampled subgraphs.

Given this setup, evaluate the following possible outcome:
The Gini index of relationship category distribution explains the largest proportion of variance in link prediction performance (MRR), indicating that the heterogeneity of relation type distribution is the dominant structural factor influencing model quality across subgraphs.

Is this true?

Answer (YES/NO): YES